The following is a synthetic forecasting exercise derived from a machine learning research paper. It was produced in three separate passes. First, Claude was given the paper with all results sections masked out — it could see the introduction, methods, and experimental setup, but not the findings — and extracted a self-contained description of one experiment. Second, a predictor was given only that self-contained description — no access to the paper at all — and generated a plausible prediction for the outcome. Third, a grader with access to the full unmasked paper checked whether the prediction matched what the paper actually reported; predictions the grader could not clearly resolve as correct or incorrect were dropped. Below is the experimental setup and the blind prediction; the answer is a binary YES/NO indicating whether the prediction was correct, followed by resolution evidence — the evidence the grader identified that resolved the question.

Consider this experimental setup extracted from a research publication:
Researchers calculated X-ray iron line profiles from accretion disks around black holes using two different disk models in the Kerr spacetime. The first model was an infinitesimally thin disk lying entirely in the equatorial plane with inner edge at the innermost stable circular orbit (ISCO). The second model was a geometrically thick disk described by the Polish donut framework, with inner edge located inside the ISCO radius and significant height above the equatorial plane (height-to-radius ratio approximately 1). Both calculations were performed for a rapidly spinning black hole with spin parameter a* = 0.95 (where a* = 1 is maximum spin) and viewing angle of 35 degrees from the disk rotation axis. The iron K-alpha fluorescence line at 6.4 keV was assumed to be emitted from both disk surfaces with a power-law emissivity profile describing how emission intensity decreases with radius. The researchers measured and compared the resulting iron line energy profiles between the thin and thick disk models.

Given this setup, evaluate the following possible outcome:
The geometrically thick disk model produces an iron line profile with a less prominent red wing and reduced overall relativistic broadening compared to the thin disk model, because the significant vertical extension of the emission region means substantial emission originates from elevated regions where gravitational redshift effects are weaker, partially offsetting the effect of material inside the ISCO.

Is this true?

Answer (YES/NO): NO